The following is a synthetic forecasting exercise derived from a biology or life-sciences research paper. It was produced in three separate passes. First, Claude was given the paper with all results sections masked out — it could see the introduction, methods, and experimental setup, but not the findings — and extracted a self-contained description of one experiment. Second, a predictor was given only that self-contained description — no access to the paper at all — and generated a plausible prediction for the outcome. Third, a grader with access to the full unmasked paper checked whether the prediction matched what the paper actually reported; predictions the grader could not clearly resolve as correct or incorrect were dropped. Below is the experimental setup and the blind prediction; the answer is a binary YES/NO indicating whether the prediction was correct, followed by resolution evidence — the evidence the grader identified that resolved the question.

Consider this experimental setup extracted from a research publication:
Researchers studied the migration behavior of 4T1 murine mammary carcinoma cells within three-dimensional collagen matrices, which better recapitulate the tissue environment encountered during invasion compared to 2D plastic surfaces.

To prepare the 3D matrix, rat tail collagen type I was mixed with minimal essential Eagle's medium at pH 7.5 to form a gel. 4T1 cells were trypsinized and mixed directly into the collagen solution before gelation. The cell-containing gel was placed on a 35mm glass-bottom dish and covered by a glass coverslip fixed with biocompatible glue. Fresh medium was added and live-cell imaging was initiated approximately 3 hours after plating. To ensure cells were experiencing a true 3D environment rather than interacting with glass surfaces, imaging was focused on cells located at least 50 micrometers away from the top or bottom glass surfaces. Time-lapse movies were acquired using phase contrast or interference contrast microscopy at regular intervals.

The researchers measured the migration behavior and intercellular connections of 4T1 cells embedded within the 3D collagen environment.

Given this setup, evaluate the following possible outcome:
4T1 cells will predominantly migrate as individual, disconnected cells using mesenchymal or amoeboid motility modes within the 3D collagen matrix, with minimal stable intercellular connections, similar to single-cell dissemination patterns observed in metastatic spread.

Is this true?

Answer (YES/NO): NO